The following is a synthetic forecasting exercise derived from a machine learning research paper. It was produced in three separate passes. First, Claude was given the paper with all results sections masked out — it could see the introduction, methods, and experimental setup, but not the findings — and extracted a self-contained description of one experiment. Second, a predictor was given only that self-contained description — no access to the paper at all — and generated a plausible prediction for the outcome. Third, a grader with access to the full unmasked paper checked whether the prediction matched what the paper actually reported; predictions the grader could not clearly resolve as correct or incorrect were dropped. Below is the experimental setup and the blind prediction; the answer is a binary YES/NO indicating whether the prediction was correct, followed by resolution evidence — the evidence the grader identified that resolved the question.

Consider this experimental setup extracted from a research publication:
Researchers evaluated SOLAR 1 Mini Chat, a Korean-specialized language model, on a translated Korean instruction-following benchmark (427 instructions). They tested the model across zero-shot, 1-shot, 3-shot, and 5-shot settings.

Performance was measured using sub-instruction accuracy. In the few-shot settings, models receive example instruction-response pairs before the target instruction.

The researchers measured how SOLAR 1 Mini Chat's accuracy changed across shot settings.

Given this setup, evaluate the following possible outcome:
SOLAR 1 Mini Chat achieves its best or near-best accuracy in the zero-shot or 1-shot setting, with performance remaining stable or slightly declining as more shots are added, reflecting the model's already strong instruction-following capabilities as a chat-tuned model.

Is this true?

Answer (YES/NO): NO